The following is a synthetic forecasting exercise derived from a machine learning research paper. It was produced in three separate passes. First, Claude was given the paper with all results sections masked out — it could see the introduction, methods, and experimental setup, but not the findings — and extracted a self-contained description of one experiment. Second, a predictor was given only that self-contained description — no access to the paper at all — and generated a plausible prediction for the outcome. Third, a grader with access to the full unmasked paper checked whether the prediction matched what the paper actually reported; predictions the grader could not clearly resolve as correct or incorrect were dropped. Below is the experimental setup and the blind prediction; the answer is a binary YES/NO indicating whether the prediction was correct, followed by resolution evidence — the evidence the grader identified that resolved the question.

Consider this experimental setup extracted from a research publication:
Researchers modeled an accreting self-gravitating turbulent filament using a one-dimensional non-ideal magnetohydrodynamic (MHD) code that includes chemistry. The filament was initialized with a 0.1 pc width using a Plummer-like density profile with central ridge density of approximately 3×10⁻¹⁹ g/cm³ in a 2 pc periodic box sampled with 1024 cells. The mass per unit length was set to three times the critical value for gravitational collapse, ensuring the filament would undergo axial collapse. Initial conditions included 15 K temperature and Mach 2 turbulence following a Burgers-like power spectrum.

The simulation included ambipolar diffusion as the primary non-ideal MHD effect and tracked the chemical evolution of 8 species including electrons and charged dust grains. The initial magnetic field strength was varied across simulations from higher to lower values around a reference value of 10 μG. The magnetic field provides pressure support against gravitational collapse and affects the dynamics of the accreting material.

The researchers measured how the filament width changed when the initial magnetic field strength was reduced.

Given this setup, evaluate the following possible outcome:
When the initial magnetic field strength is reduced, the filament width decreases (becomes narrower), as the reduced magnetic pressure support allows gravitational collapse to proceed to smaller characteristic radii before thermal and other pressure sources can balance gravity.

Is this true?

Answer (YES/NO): YES